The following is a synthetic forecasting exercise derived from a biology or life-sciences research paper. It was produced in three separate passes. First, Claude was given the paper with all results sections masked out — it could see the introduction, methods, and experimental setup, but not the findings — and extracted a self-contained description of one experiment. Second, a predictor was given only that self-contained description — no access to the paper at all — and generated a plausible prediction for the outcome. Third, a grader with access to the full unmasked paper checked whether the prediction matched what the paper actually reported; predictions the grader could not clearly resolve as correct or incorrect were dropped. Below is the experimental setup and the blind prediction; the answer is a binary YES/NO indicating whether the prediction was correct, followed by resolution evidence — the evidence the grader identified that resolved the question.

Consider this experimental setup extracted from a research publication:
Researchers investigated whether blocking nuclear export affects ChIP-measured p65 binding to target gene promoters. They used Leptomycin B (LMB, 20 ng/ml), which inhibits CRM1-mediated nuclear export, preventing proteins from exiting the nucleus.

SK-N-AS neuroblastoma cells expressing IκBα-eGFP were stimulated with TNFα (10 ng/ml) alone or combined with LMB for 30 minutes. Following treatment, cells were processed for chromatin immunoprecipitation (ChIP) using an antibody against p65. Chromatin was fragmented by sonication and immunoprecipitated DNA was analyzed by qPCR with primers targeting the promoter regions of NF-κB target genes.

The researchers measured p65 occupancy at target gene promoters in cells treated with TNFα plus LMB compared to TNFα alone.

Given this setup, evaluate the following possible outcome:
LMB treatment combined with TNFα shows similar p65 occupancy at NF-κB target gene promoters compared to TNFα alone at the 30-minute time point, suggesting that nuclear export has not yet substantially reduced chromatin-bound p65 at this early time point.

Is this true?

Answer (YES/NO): NO